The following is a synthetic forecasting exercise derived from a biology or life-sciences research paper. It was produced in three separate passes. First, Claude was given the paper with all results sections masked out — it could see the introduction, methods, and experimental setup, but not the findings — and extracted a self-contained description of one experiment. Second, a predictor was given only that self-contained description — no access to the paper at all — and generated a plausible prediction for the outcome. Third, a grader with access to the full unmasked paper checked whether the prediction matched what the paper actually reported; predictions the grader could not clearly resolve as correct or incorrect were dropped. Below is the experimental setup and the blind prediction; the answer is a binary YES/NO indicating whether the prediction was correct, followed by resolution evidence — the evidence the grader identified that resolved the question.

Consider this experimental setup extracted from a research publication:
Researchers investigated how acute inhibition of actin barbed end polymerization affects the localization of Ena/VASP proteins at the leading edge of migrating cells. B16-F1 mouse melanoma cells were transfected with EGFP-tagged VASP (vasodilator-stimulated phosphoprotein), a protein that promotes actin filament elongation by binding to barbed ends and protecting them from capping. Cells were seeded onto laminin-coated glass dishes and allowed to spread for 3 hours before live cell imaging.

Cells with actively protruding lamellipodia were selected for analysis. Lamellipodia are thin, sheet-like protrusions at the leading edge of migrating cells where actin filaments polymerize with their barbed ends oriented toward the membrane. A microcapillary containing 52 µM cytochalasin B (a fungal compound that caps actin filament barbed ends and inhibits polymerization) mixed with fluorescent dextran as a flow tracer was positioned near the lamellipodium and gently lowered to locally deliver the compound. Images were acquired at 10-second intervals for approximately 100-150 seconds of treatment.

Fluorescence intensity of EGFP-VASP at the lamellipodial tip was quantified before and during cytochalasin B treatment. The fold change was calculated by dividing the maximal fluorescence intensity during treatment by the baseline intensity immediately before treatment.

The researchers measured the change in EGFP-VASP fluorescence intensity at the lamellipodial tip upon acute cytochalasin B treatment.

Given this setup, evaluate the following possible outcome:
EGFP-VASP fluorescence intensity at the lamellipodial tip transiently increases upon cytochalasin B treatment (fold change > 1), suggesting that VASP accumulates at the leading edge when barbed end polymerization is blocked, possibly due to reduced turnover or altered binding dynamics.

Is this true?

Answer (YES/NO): YES